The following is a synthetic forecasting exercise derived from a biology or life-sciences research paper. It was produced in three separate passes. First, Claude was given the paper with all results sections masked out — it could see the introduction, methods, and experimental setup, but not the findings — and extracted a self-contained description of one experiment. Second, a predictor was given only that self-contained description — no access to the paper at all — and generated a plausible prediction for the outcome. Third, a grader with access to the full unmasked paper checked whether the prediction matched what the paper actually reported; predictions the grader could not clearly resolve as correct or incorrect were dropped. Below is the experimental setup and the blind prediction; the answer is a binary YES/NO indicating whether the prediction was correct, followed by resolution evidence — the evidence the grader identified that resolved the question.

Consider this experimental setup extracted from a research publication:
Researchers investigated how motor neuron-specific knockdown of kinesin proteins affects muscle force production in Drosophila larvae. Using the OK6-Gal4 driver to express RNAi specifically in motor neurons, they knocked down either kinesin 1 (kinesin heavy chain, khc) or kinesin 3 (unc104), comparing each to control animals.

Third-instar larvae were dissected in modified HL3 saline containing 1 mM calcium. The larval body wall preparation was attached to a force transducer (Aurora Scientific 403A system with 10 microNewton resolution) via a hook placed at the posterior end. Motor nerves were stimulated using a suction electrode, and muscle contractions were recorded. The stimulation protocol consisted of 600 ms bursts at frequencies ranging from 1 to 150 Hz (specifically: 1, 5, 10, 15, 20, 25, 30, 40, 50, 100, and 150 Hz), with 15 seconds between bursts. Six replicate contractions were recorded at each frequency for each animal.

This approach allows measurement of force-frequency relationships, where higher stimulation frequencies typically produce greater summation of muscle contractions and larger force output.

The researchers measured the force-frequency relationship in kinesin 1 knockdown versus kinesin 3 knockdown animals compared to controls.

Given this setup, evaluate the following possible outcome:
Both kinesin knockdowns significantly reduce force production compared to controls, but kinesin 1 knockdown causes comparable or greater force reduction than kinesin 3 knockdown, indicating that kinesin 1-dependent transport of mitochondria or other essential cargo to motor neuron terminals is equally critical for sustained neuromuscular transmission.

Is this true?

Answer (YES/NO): NO